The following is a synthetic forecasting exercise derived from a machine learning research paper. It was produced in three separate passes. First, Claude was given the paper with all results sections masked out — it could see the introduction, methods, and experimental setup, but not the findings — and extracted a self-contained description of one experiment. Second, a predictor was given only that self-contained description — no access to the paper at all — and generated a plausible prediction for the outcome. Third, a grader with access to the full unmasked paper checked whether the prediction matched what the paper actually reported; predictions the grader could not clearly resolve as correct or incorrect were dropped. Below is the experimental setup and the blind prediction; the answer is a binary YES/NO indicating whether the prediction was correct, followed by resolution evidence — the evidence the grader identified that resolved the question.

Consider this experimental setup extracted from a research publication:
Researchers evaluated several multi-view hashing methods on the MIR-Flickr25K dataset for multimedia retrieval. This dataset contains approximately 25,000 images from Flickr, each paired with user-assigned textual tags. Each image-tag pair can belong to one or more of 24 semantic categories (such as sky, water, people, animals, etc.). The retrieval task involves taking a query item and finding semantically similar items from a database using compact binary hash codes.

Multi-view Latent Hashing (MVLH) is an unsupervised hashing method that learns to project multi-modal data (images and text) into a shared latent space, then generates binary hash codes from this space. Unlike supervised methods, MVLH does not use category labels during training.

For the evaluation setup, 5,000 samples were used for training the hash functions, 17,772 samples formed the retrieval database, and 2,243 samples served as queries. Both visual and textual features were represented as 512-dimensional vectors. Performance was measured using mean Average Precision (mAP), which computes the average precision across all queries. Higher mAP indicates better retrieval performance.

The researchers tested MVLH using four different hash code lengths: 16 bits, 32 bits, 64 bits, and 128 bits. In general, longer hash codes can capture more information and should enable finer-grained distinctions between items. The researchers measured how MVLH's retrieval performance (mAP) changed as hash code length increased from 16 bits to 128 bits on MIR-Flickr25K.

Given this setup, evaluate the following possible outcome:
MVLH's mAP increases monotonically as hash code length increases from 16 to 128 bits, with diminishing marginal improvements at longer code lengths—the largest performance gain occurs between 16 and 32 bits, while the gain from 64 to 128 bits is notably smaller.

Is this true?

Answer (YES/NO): NO